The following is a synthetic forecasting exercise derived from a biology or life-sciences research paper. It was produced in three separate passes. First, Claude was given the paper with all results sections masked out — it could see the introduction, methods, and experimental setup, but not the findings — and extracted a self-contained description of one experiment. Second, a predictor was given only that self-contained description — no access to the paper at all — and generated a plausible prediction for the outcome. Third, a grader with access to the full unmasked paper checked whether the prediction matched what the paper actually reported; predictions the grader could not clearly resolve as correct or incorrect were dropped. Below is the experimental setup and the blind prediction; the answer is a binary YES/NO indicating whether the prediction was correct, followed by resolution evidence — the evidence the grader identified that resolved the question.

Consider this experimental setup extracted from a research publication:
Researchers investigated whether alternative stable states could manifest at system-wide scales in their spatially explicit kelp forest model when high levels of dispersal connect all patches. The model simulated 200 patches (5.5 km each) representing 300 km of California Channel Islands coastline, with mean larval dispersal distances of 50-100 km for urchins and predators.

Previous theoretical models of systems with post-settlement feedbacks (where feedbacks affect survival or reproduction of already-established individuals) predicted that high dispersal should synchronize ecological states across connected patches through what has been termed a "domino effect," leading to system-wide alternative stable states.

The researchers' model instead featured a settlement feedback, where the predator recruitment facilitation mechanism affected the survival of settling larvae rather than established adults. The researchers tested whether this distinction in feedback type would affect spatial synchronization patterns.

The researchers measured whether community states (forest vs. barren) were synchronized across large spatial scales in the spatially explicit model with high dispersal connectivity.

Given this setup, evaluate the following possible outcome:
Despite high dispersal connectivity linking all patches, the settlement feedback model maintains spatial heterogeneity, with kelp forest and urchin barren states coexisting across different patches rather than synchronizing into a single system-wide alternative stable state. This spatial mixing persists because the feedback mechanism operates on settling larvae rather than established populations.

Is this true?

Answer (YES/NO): YES